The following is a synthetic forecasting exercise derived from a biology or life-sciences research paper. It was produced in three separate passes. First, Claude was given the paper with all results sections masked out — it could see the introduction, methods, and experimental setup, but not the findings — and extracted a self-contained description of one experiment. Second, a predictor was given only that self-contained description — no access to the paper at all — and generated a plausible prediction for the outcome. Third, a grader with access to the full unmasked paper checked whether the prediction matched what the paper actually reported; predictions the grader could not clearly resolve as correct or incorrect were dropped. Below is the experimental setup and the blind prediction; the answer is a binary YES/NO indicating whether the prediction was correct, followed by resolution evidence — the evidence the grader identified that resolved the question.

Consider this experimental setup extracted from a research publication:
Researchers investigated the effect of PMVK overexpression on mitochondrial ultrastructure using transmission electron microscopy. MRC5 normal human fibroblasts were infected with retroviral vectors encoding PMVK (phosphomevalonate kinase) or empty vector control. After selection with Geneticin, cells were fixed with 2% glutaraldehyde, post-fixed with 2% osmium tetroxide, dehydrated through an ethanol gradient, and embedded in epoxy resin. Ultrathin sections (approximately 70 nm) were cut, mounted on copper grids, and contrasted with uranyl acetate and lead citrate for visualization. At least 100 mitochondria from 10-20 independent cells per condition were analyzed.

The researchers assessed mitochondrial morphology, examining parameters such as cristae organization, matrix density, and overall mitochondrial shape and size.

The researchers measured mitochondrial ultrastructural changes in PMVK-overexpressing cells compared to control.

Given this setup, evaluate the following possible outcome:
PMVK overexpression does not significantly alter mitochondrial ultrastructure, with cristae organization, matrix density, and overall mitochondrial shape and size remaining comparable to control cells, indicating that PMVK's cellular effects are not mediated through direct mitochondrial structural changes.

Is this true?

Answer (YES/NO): NO